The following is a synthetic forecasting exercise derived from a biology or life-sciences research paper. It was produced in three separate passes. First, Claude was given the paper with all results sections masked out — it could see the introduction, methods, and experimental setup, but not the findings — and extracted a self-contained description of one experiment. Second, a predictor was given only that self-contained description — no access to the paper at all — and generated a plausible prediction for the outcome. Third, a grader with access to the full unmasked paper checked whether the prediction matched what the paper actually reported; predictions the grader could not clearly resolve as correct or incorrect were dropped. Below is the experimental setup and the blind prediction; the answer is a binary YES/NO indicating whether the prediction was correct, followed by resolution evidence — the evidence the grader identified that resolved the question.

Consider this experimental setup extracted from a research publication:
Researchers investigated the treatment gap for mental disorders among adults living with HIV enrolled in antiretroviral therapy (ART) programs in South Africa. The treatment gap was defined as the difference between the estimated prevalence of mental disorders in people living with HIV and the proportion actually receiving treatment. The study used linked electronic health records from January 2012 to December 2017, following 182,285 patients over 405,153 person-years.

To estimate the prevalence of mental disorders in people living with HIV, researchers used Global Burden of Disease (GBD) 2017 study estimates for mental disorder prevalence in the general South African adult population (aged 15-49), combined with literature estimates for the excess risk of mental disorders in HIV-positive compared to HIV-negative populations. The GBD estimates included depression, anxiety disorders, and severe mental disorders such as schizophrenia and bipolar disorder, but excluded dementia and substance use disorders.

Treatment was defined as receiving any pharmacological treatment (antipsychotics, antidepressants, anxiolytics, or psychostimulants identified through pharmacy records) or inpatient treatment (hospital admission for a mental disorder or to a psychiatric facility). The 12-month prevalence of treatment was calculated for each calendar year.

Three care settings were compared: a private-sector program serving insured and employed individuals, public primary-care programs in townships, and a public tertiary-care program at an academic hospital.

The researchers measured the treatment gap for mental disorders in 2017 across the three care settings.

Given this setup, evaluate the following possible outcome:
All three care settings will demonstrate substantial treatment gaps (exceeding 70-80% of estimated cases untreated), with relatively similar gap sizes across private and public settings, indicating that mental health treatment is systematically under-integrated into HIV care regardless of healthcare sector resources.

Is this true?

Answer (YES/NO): NO